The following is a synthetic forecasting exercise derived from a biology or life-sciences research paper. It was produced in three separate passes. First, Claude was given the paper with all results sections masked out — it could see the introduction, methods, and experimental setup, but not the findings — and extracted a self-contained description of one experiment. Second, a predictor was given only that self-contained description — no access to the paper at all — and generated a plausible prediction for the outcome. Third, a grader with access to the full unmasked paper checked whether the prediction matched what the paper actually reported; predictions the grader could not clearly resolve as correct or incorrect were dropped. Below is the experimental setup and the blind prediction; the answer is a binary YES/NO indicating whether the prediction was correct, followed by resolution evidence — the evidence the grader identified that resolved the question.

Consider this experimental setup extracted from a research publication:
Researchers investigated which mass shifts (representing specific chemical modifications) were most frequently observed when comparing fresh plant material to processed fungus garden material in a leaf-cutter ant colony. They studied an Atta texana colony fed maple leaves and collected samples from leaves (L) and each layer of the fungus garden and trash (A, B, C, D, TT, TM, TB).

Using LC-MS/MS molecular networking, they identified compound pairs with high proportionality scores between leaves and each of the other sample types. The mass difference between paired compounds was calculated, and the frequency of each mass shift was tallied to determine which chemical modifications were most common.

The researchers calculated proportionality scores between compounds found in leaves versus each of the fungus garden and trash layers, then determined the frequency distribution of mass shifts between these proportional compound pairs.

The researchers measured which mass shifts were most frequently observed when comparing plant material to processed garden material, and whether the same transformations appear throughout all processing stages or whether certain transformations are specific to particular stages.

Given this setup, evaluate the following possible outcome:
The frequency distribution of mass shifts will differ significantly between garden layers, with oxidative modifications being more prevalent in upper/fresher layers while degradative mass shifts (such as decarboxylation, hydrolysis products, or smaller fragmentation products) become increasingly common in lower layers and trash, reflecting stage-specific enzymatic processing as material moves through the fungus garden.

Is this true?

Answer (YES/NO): NO